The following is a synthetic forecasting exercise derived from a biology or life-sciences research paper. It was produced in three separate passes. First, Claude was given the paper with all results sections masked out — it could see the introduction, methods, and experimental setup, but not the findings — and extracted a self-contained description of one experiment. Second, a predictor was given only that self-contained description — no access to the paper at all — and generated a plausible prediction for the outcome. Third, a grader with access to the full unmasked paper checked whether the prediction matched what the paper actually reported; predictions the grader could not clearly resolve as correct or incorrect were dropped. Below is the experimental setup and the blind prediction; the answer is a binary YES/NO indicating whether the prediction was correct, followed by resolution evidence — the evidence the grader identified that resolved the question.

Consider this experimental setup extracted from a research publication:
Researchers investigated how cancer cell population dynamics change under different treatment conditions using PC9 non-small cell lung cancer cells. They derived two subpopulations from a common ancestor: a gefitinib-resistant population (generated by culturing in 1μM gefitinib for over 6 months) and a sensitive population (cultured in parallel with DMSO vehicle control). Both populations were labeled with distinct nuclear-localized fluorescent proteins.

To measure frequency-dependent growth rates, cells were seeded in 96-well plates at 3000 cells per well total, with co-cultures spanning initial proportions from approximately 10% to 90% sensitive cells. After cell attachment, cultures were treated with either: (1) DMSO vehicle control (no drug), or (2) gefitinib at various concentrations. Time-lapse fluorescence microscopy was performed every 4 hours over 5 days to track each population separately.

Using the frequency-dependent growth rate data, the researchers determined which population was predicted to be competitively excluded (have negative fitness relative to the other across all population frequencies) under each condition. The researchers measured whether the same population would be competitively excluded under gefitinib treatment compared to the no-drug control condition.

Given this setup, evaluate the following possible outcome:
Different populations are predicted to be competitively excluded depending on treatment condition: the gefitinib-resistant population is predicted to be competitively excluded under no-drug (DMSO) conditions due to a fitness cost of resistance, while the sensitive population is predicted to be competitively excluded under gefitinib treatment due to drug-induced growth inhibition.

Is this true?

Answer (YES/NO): YES